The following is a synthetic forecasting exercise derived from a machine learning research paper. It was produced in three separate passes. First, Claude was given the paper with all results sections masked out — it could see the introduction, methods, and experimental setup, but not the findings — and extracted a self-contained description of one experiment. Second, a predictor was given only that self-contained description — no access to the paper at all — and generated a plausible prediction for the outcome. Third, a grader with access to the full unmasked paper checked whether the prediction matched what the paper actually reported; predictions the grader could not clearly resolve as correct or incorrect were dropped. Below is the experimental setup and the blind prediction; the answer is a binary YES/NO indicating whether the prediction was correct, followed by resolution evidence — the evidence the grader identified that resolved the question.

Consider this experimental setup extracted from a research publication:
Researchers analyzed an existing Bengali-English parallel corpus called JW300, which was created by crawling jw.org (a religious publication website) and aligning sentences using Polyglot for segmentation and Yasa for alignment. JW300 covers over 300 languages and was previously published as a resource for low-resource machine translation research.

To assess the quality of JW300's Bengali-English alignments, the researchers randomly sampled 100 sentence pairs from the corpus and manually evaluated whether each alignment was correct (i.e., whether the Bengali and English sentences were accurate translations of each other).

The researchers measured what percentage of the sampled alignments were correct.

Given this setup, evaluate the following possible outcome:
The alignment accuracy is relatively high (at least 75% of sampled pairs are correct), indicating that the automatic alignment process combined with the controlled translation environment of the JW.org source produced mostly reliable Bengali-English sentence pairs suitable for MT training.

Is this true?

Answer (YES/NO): NO